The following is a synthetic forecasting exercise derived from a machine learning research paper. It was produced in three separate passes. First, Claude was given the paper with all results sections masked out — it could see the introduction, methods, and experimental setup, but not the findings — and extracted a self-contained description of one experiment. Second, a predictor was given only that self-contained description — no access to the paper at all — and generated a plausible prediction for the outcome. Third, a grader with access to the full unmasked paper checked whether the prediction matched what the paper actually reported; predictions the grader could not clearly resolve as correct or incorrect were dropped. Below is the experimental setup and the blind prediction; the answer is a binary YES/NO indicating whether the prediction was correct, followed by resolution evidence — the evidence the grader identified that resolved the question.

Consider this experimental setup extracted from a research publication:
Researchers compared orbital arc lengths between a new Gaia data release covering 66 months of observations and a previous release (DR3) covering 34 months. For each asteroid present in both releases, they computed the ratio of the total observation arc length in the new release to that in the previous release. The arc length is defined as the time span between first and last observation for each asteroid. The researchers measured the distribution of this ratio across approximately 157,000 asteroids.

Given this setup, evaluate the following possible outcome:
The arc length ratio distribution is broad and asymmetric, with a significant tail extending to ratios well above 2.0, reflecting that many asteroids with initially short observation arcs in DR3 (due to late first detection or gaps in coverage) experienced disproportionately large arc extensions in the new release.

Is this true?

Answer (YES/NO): NO